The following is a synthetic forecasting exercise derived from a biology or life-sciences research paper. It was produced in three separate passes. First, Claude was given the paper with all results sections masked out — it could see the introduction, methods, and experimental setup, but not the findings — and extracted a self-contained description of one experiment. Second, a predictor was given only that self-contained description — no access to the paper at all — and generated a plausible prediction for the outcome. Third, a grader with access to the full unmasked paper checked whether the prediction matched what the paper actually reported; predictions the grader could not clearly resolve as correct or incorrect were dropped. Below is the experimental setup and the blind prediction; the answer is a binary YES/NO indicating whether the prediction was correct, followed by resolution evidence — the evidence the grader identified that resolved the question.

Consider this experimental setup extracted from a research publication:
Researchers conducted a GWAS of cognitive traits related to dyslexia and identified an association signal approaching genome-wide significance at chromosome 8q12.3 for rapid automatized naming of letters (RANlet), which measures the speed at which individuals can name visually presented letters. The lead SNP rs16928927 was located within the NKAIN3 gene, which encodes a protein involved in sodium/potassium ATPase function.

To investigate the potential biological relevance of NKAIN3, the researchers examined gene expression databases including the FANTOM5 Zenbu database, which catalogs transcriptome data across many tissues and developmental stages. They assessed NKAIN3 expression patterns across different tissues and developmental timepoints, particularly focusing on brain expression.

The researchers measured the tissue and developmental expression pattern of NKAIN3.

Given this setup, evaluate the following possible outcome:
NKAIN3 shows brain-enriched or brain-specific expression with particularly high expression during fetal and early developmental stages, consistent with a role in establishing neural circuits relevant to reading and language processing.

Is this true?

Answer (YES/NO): YES